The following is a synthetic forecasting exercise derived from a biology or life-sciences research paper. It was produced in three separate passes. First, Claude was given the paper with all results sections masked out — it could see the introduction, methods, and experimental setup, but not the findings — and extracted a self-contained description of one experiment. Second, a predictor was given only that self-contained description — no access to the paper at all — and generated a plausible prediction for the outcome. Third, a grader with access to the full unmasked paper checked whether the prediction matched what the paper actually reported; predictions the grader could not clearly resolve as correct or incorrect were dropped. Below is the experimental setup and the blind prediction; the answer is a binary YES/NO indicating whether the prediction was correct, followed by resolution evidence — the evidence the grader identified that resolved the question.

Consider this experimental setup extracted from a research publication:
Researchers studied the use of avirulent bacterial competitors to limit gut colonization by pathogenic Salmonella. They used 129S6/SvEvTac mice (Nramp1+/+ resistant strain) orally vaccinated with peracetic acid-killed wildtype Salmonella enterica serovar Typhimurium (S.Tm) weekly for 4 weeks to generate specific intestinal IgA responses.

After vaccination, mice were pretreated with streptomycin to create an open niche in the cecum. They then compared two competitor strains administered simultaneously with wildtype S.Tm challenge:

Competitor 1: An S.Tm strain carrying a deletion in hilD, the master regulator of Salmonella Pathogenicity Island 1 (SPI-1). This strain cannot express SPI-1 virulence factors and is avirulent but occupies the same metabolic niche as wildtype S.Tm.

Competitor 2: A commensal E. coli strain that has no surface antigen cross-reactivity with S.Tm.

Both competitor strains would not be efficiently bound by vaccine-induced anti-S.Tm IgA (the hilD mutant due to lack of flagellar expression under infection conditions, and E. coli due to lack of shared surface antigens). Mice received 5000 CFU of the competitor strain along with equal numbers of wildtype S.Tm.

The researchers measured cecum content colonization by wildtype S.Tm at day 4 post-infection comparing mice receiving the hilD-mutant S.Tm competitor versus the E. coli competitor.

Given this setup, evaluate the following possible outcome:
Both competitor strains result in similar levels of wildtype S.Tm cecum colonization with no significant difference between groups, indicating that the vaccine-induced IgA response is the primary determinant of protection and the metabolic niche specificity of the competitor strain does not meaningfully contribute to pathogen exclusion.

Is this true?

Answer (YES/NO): NO